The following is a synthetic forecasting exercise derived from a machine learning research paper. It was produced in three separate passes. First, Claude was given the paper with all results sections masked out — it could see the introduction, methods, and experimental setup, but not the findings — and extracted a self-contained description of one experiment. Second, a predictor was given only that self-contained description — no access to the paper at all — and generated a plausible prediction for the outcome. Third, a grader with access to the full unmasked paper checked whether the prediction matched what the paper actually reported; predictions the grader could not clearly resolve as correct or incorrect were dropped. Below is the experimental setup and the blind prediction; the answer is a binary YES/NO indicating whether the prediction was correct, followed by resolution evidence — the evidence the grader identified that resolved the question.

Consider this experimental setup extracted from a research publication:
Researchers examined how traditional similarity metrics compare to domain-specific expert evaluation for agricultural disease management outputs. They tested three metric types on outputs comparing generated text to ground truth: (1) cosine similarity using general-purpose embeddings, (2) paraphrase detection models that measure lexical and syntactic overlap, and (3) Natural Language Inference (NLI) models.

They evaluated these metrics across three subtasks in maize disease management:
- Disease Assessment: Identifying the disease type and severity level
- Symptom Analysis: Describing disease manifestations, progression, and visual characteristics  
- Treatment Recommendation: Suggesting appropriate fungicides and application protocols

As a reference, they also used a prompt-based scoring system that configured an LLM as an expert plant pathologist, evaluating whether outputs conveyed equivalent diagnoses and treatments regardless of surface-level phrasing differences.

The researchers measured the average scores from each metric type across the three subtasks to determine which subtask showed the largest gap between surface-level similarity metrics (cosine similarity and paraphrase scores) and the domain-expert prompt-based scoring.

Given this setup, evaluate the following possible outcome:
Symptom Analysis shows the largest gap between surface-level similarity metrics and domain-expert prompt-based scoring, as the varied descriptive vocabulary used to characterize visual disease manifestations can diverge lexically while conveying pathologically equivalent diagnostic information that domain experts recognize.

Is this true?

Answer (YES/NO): NO